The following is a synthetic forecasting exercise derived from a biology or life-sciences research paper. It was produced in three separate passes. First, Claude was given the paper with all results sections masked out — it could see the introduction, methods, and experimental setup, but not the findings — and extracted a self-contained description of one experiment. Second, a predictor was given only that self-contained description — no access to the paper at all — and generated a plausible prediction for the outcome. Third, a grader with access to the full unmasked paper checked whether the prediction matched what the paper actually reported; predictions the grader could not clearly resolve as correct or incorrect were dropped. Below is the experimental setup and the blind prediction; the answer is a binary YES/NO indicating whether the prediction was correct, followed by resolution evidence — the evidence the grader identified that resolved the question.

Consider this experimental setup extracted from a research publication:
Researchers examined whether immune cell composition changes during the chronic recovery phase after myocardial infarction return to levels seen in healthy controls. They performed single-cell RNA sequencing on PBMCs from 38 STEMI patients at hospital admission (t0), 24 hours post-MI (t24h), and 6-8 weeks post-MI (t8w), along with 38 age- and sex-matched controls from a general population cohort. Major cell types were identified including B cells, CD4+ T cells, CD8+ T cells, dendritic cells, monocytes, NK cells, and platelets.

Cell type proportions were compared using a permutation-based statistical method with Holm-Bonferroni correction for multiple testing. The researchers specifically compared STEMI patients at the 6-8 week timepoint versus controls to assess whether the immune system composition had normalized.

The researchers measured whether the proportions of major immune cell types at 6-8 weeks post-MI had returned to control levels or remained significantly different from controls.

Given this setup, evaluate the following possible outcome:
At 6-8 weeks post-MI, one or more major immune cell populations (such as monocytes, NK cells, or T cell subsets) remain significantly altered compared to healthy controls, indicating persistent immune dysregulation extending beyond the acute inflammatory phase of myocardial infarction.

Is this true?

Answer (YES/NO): NO